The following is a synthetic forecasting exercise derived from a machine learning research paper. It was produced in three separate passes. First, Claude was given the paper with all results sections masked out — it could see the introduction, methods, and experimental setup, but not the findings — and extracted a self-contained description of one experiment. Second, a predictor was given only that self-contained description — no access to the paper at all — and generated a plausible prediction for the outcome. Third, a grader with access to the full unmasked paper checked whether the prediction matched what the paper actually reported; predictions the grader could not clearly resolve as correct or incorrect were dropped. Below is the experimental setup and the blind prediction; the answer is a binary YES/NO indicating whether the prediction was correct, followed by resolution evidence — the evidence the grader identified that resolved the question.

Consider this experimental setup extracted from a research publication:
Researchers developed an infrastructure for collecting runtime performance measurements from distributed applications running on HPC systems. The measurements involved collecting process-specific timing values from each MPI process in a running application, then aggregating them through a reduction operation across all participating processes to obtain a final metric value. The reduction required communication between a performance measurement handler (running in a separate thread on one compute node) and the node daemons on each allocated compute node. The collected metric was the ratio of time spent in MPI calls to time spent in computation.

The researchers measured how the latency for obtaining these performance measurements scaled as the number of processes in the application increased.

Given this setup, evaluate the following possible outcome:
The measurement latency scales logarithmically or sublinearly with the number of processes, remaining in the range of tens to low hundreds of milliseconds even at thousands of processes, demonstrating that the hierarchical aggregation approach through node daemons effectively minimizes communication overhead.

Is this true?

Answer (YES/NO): NO